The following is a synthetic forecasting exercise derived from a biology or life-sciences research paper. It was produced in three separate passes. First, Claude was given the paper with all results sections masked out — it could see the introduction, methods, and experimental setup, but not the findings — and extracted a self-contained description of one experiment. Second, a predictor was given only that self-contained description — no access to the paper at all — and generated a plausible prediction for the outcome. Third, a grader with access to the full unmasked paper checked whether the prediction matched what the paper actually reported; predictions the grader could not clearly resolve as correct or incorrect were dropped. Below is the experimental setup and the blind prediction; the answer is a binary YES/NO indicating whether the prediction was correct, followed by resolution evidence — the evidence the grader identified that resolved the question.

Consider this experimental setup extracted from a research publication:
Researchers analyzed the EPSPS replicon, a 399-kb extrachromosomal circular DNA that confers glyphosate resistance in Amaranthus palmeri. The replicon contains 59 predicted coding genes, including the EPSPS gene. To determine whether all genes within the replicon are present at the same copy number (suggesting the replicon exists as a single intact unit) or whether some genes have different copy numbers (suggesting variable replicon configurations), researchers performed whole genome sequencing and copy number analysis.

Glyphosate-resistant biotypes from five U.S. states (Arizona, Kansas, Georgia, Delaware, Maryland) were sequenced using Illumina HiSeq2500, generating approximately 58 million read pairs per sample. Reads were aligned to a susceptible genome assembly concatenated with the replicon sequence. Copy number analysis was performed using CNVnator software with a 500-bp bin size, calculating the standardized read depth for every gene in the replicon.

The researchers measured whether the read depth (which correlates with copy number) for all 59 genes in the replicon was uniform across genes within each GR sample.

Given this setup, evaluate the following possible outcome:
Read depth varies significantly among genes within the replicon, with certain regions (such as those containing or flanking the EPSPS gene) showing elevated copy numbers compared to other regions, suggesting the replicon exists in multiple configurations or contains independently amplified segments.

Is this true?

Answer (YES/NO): NO